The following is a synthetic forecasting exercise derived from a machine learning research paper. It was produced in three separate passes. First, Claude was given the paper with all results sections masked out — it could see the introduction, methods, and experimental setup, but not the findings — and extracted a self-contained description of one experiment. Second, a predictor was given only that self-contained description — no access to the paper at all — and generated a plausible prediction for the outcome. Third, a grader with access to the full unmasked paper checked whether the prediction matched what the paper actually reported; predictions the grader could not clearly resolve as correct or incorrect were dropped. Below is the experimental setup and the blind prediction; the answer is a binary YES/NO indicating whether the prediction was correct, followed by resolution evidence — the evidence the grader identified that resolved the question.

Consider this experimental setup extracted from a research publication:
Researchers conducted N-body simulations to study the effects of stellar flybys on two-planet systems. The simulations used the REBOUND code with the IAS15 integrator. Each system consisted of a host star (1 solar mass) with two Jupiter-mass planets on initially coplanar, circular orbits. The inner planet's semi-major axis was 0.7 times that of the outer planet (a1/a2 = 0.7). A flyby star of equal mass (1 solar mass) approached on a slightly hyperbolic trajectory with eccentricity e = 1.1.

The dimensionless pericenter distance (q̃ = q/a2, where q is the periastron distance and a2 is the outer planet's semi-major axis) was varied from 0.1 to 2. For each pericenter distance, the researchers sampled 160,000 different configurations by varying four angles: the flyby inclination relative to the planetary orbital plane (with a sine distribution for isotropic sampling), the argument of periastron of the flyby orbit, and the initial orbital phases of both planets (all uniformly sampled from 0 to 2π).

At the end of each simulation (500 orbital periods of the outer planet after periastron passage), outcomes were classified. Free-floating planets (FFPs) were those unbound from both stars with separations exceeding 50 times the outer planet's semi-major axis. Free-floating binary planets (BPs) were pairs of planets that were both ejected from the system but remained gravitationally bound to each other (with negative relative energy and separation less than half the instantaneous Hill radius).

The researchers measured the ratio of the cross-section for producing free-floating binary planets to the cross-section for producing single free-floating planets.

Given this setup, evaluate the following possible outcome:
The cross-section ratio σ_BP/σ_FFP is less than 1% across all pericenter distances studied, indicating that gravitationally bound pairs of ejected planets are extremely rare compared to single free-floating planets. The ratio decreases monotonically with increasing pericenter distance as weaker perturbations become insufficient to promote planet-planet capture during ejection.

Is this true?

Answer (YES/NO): NO